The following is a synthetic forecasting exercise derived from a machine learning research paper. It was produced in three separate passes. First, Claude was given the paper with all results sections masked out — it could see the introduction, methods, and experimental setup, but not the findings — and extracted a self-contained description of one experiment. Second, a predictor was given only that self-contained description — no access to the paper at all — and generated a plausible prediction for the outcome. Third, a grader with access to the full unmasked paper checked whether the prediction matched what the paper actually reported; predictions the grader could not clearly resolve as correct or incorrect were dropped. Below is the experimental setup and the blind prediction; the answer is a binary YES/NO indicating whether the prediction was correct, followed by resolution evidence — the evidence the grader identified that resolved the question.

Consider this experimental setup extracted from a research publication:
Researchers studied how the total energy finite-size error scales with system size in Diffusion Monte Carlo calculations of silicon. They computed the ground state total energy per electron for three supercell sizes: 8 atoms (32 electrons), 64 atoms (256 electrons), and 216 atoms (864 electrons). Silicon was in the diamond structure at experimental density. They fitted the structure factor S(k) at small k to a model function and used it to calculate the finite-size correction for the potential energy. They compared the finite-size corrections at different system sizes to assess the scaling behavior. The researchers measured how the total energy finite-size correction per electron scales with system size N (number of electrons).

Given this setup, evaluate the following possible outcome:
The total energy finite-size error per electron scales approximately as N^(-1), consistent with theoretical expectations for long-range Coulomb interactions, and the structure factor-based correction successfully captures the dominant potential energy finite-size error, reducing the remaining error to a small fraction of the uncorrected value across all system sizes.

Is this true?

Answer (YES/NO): YES